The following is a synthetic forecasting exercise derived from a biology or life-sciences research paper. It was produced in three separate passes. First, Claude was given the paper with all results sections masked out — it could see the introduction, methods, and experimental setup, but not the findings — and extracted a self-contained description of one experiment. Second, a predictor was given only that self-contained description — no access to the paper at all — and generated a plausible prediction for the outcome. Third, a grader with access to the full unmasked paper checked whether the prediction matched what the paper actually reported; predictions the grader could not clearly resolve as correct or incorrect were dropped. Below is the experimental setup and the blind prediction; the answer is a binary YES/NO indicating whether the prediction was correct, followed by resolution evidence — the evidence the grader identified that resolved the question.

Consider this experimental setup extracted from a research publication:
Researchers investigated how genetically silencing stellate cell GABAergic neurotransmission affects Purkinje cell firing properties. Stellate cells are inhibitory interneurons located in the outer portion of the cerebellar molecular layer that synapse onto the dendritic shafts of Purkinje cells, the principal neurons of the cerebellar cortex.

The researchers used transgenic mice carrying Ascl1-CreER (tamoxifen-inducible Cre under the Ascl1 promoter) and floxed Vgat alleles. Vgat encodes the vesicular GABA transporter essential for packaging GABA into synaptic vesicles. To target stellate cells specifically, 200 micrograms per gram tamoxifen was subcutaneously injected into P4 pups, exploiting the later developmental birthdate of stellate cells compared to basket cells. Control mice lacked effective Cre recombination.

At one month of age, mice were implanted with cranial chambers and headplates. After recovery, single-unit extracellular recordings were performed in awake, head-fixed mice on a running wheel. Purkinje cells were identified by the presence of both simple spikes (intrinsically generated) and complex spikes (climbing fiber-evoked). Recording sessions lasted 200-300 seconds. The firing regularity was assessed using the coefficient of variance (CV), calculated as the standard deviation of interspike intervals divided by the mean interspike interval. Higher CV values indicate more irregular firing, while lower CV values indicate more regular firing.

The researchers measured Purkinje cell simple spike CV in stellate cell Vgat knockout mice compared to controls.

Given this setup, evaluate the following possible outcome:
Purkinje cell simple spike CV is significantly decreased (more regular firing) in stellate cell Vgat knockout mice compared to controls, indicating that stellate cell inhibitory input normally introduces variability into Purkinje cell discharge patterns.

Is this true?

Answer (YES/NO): NO